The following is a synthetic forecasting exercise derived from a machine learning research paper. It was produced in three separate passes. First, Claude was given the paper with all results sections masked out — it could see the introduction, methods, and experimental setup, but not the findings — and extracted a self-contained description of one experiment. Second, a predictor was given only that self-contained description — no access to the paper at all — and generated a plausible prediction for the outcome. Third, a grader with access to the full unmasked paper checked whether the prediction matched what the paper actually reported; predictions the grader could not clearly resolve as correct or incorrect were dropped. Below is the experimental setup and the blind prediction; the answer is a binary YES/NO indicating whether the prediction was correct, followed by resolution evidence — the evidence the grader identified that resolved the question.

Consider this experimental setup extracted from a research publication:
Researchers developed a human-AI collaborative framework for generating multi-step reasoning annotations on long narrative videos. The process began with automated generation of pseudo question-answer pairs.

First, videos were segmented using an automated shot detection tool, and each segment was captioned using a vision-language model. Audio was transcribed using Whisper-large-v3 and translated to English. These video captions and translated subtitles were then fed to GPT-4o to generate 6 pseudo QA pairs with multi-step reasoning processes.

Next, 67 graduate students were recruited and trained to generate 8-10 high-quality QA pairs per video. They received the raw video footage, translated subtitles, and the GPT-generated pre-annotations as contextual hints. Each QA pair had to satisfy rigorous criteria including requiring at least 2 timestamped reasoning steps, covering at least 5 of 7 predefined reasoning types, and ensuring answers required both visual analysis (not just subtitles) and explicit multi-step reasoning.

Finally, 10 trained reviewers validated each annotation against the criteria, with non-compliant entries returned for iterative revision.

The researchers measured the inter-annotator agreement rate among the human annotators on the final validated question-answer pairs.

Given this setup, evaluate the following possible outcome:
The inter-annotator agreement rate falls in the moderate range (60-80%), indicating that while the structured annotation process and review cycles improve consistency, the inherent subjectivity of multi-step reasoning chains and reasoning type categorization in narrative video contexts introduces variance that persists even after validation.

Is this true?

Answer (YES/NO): NO